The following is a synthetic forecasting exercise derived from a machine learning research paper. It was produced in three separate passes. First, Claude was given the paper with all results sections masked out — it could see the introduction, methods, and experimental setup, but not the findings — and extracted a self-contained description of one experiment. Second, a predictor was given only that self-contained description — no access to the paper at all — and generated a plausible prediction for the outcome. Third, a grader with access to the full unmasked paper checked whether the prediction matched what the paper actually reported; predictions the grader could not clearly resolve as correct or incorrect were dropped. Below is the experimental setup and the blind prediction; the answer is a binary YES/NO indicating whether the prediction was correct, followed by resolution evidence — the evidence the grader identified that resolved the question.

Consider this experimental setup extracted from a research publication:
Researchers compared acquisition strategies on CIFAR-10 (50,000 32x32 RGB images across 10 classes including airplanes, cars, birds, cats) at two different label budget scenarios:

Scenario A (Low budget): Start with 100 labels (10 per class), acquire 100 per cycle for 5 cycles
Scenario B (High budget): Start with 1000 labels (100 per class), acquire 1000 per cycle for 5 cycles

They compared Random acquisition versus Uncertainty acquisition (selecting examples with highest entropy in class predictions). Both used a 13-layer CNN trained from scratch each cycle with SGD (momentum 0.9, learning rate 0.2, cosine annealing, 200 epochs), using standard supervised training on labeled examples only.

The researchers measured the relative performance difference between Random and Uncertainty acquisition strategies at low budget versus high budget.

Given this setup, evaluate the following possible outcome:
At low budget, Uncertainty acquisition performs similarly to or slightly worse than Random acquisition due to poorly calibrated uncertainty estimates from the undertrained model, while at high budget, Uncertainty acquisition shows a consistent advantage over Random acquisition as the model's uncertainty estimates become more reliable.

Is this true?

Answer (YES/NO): YES